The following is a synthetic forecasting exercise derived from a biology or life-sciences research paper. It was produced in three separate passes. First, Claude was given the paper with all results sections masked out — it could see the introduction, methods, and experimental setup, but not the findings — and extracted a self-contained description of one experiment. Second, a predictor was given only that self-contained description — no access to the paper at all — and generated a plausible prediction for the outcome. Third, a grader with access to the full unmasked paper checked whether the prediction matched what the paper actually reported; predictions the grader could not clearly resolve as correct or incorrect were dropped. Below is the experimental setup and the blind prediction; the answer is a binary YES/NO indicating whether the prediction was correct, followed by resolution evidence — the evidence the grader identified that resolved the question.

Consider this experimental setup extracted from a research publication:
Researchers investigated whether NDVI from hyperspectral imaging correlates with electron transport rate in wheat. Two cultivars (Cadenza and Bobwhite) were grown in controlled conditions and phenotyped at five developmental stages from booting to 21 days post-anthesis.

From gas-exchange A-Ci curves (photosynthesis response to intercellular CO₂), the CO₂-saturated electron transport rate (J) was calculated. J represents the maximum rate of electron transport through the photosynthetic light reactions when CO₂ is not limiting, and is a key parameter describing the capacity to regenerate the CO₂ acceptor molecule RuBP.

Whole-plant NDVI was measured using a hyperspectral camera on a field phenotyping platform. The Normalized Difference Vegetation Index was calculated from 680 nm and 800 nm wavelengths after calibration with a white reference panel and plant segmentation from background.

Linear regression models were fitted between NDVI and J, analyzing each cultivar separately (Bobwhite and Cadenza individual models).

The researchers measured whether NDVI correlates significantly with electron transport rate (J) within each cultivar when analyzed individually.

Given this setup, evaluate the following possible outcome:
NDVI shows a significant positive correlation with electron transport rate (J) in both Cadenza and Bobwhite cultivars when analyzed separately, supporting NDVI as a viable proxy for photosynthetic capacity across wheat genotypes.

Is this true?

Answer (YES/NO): NO